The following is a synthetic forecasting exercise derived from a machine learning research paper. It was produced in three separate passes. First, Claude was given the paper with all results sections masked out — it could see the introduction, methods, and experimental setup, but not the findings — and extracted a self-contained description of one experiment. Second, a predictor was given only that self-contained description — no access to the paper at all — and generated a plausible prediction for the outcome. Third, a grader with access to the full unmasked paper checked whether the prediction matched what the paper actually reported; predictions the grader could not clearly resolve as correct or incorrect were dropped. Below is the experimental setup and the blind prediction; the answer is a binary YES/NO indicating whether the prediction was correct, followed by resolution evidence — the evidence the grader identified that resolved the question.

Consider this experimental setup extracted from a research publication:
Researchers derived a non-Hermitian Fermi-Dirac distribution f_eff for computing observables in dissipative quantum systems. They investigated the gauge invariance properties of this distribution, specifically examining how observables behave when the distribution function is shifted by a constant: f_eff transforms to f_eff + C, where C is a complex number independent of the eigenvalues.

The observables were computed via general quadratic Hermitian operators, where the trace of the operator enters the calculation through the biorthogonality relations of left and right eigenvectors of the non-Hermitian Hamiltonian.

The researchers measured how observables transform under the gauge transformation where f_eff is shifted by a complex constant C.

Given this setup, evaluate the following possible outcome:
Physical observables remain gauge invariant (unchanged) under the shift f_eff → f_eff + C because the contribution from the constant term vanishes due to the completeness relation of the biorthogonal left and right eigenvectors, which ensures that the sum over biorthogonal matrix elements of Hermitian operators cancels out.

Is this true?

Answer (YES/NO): NO